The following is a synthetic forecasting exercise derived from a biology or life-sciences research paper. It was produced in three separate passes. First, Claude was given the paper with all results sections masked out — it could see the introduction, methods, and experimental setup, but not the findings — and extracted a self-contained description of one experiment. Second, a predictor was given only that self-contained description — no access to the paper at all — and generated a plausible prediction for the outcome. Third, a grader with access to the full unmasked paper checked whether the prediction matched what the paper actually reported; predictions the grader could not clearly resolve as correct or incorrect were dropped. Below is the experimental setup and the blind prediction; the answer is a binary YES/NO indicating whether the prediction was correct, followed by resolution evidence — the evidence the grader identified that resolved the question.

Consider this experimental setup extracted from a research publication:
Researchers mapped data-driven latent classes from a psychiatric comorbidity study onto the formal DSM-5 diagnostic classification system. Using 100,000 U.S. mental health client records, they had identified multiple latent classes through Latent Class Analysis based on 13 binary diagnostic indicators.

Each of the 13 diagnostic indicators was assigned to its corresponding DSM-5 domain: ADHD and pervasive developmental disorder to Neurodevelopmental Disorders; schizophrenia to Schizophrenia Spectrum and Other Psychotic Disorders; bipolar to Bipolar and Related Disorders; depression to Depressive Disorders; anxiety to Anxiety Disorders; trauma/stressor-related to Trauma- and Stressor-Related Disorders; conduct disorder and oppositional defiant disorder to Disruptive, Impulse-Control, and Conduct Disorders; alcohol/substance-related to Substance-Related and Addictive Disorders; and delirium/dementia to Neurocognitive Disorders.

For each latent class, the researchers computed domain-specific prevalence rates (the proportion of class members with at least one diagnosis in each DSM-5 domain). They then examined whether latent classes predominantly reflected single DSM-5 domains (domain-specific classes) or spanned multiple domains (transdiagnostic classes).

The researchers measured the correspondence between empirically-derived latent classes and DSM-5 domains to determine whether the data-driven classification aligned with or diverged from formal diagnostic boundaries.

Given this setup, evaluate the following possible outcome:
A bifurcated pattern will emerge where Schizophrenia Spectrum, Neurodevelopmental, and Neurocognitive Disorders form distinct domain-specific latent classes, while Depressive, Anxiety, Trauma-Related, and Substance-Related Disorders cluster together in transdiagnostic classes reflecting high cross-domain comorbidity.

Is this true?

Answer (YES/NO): NO